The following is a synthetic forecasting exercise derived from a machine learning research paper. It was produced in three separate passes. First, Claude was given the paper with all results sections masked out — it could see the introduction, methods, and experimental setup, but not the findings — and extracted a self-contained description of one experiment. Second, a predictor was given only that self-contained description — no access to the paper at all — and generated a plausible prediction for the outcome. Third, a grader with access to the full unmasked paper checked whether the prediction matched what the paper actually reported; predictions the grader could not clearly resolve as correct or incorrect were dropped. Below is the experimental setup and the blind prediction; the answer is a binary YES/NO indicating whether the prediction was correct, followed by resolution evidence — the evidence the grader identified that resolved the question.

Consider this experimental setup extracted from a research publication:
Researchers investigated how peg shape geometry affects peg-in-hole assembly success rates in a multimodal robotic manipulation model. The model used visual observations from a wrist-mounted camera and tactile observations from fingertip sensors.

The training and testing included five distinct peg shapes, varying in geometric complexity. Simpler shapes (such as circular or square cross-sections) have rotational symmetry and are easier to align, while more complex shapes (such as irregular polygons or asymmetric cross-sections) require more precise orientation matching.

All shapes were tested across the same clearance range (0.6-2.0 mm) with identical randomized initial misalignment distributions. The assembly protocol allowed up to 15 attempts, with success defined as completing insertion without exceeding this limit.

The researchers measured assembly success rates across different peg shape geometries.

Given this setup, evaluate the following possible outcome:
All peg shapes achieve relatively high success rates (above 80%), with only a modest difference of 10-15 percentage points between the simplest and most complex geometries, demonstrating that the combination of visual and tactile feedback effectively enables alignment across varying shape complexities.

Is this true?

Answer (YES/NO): NO